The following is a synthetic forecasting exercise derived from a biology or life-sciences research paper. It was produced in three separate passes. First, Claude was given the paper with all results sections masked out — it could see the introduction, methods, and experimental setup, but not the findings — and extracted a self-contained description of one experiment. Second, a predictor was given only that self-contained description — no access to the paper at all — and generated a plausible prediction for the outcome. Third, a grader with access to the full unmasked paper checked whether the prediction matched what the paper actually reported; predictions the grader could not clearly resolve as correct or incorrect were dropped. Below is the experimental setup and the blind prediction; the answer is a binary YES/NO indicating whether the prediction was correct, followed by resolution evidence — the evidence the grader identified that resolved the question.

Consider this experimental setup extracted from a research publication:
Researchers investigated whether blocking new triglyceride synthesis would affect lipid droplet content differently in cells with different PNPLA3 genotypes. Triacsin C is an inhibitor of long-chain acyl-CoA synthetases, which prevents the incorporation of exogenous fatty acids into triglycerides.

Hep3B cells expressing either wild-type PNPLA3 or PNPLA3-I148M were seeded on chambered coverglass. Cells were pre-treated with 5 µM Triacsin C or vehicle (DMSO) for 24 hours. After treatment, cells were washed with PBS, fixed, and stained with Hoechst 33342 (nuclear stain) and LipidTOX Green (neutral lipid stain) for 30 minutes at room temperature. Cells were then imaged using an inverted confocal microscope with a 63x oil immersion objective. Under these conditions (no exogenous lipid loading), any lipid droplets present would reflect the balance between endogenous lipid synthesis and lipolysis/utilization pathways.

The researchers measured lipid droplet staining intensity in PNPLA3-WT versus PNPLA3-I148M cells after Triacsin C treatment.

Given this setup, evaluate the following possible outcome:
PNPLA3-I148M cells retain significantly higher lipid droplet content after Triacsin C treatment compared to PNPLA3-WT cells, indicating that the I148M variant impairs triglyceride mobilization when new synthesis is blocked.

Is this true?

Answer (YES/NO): NO